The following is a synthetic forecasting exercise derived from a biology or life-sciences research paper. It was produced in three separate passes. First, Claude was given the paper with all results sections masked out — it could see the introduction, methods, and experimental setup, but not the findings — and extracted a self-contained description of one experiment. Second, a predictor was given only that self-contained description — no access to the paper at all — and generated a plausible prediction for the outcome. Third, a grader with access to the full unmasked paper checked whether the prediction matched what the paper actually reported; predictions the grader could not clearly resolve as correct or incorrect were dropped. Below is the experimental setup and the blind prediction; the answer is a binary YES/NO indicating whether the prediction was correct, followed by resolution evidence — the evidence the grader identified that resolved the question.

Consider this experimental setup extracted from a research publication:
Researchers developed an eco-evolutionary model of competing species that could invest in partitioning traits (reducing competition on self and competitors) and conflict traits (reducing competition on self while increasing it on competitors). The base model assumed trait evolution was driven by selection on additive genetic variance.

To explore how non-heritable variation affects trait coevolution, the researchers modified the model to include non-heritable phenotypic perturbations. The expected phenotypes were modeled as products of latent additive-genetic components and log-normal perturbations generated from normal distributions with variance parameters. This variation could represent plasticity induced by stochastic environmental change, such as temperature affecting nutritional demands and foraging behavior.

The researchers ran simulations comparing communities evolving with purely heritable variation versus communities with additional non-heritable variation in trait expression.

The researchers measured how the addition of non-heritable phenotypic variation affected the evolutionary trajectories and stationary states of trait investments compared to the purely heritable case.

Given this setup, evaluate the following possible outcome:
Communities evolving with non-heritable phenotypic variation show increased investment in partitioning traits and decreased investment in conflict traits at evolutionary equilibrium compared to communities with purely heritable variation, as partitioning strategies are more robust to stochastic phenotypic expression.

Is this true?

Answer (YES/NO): NO